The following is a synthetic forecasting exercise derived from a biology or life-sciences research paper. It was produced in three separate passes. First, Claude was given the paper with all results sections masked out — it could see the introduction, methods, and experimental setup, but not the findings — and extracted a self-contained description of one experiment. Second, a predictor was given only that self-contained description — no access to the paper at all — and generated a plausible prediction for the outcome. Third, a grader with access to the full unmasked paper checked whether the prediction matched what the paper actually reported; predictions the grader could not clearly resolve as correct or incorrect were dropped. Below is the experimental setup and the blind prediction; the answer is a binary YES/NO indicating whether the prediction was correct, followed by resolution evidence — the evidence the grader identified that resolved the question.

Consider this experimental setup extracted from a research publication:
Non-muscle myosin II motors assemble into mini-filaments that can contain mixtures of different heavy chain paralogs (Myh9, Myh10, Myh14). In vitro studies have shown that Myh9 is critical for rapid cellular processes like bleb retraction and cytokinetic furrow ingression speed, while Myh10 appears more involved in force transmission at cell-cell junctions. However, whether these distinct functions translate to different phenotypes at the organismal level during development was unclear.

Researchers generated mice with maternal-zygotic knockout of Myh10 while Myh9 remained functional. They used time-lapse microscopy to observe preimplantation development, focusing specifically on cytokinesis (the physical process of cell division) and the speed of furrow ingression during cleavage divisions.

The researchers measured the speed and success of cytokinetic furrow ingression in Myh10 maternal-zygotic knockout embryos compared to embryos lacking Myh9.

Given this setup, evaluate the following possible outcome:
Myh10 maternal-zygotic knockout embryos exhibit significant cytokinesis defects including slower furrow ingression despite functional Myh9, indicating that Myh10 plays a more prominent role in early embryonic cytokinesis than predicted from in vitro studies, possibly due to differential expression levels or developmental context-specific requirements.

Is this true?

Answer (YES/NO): NO